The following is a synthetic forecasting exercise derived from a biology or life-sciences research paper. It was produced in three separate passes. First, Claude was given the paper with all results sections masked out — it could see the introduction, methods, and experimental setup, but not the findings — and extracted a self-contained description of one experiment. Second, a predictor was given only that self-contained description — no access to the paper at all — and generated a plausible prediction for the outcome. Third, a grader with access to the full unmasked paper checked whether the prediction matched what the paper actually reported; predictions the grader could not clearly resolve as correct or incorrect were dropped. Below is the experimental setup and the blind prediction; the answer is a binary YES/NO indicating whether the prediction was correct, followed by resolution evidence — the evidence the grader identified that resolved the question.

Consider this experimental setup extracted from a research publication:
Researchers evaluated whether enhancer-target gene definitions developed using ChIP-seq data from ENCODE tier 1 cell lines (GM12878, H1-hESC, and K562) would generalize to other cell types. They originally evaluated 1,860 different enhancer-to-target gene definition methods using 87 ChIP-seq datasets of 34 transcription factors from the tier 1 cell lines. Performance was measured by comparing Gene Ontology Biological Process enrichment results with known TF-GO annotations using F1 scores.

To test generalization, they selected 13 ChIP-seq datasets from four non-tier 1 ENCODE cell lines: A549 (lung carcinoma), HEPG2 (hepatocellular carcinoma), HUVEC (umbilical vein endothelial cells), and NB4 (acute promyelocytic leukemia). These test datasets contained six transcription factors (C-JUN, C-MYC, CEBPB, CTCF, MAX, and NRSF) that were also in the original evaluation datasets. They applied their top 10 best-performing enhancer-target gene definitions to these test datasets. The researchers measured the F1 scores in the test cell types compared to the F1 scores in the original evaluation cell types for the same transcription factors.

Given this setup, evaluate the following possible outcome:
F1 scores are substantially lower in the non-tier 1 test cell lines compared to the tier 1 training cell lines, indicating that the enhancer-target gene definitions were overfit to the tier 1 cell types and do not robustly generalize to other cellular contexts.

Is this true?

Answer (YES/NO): NO